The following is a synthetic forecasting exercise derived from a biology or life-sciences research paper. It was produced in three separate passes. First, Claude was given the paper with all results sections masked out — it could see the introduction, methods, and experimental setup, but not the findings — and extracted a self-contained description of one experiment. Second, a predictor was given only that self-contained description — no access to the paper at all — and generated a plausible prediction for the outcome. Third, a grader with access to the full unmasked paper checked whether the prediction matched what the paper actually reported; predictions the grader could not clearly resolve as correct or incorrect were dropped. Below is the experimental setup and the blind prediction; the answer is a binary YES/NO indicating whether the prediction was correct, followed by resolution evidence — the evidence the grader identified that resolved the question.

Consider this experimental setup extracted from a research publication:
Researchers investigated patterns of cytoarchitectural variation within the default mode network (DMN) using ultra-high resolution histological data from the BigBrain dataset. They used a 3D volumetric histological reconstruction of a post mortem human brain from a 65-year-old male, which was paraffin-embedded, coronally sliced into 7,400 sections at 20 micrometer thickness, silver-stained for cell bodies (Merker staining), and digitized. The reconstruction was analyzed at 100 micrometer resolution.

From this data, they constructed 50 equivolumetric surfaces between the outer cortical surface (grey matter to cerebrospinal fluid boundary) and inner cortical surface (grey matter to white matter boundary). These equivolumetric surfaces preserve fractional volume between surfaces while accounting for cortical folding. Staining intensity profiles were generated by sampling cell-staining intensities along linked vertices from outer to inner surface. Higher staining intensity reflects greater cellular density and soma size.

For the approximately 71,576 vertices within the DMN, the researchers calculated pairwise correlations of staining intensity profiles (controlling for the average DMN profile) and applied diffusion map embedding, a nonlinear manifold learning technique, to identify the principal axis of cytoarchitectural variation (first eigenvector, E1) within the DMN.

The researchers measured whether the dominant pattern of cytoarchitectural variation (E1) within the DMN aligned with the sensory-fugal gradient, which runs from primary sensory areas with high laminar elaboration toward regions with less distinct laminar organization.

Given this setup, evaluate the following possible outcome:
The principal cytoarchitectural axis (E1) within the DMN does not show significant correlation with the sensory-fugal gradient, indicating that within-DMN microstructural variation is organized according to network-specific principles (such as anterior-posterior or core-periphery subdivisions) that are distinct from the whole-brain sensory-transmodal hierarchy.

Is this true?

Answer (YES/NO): YES